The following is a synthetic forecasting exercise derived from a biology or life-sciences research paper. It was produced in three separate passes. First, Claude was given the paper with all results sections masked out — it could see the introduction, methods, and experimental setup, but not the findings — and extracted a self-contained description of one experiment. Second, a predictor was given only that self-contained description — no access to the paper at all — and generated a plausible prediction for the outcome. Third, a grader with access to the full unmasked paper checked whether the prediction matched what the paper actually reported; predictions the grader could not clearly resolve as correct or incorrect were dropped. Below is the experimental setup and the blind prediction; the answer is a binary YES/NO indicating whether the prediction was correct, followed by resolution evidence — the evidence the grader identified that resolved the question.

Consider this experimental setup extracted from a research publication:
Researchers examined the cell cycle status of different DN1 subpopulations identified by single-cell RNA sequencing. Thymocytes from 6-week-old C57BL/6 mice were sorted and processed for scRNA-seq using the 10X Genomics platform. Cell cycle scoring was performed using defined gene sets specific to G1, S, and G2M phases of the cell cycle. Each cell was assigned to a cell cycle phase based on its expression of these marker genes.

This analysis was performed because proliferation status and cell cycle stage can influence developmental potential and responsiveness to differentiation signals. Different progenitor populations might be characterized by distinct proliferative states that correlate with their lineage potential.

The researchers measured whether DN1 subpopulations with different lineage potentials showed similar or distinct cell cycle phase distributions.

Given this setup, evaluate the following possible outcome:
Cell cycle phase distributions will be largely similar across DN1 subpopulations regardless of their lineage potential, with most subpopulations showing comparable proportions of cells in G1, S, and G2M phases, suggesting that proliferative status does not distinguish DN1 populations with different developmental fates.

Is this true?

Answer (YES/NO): YES